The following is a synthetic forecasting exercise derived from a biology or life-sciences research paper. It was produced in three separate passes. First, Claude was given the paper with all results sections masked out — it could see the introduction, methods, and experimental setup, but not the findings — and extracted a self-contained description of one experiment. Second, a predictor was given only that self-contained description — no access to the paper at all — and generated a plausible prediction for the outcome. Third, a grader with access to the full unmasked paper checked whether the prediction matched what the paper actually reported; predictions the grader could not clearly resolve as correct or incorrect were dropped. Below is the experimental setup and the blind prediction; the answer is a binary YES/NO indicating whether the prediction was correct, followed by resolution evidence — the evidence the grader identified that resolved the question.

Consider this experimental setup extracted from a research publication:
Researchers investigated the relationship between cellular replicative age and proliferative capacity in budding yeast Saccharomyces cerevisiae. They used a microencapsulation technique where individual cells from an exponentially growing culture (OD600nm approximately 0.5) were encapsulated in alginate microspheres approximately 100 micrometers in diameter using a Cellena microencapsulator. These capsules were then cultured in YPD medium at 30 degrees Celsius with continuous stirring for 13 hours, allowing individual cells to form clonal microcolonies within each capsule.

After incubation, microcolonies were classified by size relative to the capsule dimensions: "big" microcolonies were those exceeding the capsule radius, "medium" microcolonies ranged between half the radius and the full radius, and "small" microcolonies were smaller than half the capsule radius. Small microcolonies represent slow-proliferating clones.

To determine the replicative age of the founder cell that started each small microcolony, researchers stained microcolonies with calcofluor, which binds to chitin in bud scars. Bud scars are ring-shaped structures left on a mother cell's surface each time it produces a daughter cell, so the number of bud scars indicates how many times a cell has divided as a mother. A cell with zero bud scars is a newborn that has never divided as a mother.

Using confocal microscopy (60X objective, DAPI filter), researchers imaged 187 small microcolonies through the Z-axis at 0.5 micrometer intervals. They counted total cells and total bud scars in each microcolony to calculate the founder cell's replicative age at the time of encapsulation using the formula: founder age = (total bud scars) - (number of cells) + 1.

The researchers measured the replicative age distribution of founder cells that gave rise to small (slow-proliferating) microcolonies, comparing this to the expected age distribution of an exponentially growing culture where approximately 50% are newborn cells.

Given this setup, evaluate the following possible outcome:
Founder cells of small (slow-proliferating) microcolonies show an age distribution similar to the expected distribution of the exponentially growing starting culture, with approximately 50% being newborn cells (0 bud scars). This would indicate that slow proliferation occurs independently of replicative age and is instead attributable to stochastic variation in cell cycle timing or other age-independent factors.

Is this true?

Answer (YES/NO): NO